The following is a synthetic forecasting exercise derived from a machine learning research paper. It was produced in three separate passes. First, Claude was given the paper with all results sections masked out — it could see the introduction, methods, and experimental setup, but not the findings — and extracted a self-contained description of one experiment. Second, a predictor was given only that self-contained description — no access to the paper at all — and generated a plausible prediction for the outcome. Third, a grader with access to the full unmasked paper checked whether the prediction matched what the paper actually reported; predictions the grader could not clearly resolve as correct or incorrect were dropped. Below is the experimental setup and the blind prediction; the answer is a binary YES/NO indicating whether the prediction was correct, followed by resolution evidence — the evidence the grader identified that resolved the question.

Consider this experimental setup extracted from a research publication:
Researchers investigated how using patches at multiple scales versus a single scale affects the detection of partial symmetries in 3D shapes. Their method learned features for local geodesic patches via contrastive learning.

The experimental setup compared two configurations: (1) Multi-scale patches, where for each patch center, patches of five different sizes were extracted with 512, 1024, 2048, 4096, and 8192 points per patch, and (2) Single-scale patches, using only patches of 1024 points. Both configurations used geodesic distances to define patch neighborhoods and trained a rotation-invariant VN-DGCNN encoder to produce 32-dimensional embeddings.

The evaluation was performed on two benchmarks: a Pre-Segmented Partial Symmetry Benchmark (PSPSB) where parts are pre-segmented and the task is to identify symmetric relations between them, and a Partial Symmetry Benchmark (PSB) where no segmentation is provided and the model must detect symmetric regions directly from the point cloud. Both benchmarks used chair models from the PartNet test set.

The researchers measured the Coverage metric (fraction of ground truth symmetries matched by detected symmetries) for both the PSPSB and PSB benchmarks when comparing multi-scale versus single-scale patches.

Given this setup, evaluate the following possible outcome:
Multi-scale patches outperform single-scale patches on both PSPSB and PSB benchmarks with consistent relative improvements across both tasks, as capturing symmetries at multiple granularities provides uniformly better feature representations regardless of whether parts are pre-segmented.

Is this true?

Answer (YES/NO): NO